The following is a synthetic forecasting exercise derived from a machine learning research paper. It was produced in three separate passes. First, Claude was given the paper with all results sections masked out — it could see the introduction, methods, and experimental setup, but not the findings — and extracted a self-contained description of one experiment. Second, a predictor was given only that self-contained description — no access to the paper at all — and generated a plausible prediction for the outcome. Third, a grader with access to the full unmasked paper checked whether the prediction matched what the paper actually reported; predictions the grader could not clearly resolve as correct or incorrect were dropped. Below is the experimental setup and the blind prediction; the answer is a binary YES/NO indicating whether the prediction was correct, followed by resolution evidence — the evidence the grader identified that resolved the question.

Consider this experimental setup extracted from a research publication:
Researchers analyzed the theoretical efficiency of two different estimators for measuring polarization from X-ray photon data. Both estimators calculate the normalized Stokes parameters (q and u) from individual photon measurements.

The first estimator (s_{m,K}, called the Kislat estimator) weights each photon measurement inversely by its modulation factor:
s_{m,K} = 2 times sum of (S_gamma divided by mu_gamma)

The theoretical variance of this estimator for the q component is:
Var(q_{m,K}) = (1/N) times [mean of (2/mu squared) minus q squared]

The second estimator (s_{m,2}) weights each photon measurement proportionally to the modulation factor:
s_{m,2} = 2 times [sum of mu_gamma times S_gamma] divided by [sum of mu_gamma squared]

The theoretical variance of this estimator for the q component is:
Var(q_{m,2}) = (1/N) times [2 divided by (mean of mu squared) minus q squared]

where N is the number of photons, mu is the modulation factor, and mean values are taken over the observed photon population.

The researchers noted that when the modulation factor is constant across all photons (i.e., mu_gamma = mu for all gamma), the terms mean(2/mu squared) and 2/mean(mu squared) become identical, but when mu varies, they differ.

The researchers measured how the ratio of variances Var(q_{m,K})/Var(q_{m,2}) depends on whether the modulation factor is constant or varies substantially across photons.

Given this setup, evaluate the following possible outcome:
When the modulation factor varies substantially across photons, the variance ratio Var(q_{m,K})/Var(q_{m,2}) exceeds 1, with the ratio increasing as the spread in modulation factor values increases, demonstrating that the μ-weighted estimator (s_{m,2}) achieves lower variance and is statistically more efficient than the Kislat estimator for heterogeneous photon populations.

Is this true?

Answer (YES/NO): YES